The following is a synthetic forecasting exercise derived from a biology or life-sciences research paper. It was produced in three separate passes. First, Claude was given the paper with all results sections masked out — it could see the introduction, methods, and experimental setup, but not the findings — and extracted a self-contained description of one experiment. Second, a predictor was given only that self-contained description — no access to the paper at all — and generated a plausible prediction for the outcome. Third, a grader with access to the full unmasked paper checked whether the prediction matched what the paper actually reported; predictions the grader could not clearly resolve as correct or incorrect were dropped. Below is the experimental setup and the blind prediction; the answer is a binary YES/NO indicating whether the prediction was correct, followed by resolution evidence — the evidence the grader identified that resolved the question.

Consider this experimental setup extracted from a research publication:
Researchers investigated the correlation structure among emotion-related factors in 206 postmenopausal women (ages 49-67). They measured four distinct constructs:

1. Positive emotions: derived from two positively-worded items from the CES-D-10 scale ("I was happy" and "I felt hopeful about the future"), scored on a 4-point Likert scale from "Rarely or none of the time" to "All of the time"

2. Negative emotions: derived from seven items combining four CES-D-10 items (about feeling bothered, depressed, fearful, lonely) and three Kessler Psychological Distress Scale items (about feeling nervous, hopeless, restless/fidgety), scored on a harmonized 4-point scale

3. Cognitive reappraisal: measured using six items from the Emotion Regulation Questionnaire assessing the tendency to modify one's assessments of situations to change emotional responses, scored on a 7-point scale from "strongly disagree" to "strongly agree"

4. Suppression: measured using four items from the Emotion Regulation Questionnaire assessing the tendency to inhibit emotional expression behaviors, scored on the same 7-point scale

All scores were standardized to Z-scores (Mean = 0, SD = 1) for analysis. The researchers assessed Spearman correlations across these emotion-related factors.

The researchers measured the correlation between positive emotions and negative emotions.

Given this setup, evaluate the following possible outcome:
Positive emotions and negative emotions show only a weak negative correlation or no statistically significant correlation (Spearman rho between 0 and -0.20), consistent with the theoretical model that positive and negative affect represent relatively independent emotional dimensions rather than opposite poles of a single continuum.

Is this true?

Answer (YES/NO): NO